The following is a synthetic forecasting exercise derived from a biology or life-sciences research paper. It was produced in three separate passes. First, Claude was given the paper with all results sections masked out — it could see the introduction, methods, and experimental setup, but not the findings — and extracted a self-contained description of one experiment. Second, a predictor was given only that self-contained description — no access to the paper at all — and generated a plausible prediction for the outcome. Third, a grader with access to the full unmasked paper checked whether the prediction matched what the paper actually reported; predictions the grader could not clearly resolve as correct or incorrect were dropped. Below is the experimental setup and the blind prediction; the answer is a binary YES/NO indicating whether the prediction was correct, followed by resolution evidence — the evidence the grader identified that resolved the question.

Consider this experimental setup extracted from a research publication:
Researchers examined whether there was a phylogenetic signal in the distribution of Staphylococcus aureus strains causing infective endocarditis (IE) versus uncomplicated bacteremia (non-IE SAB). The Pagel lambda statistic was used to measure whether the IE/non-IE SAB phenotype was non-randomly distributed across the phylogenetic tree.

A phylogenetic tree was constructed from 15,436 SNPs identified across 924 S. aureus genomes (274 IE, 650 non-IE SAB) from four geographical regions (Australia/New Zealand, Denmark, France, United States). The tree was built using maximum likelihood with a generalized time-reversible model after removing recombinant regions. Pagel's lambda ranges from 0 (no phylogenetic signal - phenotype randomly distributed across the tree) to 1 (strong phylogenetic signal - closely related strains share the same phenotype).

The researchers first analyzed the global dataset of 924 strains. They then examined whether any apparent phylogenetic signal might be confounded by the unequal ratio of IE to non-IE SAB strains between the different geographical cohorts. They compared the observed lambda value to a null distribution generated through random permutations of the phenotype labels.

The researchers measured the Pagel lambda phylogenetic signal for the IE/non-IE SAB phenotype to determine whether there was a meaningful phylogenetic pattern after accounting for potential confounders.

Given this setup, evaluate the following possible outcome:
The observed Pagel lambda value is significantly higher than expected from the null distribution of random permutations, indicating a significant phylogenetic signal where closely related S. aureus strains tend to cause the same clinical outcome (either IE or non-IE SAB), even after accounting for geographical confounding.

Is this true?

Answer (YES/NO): NO